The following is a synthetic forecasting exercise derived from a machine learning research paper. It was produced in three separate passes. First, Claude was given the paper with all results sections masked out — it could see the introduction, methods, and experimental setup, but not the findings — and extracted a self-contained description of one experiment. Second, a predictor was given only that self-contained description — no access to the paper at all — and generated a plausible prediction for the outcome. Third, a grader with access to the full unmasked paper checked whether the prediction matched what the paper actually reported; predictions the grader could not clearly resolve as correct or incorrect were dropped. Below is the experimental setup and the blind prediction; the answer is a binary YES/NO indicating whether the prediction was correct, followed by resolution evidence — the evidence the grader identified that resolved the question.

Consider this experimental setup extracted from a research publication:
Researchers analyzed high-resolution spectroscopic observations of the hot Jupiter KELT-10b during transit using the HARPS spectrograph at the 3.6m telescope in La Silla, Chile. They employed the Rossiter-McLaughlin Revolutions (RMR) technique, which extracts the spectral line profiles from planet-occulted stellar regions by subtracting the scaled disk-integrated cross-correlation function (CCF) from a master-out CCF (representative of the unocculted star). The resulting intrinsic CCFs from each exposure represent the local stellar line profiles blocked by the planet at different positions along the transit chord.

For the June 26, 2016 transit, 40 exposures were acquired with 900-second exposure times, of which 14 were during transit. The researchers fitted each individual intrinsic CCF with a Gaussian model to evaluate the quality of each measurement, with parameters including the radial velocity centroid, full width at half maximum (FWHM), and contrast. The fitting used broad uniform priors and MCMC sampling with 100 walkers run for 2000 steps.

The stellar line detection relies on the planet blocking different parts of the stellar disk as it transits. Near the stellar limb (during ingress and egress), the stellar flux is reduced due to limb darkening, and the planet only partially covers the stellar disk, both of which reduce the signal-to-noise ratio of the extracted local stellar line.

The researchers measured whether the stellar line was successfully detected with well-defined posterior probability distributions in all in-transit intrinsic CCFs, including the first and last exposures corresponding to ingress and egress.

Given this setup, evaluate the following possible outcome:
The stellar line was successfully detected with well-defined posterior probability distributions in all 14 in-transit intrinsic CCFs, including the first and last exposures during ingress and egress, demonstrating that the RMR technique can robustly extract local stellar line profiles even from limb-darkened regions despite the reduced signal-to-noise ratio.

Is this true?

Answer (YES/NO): NO